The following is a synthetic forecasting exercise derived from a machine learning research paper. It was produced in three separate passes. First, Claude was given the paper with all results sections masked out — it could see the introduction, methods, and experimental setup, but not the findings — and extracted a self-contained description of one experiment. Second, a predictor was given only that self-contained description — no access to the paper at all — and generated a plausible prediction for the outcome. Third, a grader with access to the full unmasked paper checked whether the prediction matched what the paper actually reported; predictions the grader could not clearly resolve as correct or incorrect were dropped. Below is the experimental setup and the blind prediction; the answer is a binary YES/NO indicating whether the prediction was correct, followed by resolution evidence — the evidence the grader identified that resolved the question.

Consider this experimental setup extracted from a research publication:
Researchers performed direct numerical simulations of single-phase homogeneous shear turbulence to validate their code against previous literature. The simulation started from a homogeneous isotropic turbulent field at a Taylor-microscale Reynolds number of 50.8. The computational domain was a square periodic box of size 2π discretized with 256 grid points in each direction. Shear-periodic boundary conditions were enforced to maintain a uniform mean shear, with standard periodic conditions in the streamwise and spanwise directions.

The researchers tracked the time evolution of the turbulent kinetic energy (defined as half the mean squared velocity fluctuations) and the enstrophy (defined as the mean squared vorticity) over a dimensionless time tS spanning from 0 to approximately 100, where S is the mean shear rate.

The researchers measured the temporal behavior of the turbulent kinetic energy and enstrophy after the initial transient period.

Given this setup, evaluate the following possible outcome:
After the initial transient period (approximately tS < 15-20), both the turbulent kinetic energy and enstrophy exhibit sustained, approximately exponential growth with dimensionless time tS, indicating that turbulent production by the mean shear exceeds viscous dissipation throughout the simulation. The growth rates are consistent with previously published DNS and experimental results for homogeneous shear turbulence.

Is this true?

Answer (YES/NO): NO